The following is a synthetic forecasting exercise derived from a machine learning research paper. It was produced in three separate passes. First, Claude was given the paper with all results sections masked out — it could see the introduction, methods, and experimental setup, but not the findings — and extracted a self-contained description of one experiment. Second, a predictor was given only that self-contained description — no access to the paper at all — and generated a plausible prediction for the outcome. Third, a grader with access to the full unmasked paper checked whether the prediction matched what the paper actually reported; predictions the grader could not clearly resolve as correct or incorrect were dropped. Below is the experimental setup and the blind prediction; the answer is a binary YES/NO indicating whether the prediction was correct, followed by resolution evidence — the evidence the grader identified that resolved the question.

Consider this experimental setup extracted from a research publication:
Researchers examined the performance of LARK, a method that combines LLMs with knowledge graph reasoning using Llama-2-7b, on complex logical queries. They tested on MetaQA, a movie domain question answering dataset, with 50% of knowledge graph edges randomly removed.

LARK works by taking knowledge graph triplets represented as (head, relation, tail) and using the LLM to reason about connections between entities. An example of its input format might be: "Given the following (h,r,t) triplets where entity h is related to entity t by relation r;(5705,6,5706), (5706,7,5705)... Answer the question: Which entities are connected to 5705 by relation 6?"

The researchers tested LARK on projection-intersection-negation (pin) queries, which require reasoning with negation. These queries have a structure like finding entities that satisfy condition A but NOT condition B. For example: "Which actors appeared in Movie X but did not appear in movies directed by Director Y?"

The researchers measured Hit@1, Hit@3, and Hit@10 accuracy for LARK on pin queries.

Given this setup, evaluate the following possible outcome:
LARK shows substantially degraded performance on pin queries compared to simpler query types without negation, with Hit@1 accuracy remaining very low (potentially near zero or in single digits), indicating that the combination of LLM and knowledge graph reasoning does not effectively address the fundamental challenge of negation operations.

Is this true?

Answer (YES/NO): YES